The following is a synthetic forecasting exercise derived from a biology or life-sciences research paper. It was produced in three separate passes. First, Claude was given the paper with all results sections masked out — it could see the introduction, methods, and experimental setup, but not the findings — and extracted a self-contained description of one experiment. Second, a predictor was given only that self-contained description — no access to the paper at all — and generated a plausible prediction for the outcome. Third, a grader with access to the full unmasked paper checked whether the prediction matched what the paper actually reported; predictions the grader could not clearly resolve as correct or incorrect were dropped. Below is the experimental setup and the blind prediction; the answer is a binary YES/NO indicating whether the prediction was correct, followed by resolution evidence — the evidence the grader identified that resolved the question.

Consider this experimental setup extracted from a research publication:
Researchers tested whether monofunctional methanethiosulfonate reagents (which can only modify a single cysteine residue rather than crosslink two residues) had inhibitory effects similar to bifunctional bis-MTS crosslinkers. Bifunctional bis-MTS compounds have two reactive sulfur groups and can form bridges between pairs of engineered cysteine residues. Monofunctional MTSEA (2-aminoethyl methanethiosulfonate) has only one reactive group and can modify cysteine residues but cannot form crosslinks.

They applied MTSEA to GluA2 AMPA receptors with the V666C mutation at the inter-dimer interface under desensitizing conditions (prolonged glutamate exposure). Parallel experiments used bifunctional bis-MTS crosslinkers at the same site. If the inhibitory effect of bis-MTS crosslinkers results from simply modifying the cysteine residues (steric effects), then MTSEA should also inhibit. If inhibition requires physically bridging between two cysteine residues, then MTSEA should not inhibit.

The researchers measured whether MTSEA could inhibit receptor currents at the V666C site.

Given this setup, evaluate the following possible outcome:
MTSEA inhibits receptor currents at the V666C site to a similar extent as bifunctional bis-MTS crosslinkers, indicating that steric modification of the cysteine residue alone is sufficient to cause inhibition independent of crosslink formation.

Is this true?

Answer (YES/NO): NO